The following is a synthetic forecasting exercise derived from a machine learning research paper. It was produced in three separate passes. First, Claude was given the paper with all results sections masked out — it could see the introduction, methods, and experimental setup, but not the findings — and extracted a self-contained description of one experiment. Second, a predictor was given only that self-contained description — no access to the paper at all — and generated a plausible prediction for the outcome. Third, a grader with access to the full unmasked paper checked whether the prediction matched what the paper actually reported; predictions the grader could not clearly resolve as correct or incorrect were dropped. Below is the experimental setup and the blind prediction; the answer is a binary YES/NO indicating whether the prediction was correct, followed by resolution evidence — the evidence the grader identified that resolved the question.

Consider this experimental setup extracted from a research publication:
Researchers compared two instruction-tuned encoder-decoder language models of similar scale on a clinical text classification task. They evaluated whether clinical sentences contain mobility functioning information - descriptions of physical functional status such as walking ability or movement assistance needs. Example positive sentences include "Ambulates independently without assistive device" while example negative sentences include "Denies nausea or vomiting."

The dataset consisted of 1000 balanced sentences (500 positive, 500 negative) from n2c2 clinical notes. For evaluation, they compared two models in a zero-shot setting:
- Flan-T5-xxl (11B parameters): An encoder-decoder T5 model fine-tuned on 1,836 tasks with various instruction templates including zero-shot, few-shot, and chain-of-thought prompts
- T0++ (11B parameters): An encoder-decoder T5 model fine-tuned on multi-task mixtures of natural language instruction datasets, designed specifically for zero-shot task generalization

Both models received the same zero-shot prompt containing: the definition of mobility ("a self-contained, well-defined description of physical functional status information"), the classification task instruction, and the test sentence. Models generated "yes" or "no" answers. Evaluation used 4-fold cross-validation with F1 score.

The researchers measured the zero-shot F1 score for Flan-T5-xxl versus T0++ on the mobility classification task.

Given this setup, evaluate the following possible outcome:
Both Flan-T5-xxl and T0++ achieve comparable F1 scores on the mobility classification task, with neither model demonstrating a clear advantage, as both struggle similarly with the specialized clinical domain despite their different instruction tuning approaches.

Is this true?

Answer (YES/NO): NO